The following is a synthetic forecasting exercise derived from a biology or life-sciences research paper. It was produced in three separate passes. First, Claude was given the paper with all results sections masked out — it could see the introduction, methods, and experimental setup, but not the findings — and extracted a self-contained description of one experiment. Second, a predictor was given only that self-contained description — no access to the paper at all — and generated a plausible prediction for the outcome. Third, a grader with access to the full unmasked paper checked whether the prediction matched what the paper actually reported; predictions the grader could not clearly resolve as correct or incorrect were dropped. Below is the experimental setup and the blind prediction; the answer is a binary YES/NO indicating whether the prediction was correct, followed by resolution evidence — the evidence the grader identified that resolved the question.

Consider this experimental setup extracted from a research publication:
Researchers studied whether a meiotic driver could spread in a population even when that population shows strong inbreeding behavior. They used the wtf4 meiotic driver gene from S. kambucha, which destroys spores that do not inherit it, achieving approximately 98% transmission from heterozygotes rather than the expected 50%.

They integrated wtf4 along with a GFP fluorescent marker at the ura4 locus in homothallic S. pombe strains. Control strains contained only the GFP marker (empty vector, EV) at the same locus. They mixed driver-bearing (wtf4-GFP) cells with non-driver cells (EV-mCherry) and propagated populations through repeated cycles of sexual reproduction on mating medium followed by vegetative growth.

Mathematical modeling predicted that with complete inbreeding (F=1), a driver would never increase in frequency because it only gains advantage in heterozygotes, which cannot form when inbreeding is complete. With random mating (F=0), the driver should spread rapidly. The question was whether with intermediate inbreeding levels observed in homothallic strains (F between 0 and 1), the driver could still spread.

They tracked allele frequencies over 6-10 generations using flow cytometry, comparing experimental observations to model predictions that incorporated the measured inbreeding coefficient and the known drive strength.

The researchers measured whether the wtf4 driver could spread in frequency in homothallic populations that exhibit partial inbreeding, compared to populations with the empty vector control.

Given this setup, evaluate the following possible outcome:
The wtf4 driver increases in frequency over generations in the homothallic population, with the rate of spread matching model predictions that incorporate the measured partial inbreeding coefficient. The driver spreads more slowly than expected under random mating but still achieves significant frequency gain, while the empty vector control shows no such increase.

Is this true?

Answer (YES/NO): YES